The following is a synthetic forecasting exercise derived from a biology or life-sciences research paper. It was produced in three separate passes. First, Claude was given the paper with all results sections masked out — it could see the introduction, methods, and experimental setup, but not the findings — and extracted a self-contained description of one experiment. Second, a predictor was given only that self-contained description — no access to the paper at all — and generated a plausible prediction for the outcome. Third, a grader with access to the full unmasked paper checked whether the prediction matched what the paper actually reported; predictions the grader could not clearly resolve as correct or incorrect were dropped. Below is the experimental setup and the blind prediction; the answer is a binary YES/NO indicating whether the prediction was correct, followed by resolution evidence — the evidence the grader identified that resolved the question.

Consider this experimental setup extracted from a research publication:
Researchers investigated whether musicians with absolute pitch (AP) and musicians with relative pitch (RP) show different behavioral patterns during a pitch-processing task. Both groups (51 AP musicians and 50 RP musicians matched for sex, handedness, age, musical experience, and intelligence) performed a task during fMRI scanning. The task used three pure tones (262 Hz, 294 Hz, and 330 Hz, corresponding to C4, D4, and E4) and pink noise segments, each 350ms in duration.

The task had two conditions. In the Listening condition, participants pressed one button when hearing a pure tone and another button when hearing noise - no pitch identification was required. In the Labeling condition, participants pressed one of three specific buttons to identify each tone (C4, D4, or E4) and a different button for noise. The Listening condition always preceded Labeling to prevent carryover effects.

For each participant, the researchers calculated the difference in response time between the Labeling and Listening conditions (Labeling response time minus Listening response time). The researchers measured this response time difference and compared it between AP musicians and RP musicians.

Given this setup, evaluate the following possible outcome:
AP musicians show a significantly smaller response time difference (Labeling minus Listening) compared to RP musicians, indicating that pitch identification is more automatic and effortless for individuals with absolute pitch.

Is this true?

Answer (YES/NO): YES